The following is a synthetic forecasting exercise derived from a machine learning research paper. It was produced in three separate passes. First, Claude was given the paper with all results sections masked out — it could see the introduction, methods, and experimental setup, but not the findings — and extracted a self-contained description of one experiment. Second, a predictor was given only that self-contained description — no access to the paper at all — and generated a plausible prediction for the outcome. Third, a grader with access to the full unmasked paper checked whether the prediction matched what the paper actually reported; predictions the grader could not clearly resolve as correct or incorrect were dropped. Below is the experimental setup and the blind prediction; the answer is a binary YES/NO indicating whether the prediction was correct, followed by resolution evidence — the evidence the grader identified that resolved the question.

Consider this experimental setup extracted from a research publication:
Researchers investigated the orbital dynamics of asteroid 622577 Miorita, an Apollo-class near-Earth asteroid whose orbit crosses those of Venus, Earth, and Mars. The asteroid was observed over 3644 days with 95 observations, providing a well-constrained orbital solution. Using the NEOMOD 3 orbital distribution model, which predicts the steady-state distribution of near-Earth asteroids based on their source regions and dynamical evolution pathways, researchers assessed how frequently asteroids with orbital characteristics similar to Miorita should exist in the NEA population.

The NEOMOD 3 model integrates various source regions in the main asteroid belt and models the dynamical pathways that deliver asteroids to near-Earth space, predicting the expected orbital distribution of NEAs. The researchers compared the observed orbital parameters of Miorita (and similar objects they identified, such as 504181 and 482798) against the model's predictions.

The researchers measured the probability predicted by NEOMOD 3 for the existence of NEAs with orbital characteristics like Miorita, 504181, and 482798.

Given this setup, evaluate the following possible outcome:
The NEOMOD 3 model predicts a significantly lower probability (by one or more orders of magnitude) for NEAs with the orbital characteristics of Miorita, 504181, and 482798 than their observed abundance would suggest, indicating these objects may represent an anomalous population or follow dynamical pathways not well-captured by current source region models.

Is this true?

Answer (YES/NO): NO